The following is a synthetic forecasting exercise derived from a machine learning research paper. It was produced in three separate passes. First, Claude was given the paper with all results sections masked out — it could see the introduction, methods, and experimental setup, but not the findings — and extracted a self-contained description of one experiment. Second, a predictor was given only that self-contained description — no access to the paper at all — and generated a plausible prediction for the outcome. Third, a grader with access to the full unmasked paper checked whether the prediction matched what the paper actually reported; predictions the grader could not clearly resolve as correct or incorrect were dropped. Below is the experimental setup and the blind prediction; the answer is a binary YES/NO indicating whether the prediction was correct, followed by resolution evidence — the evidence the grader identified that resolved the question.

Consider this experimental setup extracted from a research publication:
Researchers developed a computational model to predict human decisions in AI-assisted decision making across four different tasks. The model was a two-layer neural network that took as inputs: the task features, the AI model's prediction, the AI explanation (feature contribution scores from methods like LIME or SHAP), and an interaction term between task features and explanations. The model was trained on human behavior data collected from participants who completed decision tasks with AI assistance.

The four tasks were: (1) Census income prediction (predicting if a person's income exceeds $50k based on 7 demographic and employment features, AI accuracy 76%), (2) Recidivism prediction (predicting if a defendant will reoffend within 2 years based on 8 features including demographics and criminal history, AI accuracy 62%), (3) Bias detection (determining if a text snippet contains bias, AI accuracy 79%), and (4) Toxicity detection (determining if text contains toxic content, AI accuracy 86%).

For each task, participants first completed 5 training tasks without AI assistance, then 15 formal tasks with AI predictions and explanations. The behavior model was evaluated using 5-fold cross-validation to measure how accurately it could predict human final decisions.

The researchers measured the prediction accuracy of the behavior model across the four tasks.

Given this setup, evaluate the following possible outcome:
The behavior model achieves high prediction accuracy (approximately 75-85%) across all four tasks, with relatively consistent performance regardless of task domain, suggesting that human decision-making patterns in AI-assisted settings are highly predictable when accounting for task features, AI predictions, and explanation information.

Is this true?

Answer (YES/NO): NO